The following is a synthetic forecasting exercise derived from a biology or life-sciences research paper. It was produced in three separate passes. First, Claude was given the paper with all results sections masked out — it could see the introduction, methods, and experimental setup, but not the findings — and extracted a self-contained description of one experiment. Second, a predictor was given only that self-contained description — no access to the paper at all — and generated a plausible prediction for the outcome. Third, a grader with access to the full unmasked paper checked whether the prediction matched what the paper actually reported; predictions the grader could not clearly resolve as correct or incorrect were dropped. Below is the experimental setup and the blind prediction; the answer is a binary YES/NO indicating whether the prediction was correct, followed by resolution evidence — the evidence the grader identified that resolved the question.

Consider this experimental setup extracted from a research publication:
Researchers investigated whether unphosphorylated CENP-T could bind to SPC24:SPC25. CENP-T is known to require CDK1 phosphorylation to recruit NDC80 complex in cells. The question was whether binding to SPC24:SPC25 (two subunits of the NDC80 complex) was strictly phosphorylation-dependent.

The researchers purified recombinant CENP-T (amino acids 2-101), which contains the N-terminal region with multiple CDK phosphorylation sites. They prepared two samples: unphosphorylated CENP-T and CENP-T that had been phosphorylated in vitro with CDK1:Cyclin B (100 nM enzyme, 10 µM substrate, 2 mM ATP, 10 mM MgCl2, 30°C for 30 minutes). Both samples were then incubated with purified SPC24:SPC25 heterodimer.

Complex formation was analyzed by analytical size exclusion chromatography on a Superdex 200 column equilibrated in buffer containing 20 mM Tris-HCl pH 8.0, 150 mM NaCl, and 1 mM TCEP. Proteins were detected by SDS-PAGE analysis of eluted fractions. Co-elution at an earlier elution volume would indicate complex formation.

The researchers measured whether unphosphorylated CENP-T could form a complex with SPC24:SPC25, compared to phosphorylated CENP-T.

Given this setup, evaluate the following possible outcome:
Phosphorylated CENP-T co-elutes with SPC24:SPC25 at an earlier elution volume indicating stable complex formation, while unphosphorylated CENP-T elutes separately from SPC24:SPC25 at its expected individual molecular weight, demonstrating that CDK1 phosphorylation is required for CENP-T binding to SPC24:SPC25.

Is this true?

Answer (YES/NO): YES